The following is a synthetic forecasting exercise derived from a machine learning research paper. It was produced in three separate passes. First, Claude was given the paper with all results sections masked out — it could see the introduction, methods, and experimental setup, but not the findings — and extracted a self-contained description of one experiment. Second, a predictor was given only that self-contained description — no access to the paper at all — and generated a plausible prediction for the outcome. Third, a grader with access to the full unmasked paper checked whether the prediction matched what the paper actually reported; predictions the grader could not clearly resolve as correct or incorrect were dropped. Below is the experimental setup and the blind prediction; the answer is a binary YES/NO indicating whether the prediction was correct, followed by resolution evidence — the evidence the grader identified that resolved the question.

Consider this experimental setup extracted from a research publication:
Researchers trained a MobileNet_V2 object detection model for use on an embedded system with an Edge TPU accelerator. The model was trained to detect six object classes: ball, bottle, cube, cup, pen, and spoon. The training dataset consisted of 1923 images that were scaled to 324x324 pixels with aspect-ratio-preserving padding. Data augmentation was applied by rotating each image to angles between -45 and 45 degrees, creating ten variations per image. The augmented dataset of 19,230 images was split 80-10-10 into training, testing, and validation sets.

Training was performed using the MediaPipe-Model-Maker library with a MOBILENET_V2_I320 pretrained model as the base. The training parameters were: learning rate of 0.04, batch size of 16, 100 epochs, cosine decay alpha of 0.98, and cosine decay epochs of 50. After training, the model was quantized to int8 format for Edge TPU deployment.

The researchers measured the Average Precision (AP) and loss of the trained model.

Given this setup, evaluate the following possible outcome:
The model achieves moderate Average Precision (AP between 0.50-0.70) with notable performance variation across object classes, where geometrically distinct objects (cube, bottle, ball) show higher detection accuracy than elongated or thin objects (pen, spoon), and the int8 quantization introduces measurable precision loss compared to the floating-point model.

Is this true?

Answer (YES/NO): NO